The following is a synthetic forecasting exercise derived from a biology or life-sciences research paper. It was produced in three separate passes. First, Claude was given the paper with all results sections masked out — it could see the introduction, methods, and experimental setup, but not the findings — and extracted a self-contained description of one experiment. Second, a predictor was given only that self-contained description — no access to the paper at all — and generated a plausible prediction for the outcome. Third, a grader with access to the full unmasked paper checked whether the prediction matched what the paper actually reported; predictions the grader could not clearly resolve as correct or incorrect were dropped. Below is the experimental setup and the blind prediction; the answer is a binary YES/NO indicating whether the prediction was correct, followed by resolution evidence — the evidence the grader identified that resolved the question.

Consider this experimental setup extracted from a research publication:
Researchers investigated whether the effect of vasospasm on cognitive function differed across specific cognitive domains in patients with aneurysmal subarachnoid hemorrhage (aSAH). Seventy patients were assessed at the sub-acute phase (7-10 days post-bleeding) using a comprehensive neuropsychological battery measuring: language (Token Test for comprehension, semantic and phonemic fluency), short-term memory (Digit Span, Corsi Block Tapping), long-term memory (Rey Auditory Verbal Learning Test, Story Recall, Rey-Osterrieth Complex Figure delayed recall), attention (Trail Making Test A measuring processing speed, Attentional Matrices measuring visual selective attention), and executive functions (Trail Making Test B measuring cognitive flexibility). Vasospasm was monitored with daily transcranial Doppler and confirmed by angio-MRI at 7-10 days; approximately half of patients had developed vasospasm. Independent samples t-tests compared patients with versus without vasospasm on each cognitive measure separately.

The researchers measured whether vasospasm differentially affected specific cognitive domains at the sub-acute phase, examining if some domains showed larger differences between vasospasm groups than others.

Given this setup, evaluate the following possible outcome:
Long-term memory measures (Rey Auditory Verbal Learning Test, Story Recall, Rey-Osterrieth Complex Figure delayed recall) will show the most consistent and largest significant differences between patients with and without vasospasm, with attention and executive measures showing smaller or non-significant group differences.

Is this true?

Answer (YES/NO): NO